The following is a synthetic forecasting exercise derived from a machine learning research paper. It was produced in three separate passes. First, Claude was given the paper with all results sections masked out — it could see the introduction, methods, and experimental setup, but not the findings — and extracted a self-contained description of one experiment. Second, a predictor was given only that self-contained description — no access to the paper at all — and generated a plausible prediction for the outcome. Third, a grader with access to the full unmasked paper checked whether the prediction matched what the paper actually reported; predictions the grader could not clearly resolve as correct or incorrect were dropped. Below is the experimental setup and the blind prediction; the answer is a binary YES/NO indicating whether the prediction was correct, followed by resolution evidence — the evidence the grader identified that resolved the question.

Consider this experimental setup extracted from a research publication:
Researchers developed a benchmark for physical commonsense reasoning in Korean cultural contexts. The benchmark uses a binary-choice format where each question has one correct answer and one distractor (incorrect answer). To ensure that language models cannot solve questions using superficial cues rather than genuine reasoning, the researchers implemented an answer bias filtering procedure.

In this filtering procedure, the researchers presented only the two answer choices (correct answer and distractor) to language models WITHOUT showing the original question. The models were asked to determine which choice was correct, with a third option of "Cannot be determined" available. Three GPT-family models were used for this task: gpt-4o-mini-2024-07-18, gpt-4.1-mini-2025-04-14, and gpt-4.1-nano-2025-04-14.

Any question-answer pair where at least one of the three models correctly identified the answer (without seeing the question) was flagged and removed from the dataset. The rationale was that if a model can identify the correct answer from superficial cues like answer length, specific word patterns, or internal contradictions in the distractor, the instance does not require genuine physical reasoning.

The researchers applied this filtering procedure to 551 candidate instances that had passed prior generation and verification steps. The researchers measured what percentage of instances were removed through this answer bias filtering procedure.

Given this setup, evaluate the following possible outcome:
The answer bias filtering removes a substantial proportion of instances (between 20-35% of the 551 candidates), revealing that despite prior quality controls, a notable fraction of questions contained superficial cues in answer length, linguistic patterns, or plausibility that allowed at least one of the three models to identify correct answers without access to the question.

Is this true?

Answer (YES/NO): NO